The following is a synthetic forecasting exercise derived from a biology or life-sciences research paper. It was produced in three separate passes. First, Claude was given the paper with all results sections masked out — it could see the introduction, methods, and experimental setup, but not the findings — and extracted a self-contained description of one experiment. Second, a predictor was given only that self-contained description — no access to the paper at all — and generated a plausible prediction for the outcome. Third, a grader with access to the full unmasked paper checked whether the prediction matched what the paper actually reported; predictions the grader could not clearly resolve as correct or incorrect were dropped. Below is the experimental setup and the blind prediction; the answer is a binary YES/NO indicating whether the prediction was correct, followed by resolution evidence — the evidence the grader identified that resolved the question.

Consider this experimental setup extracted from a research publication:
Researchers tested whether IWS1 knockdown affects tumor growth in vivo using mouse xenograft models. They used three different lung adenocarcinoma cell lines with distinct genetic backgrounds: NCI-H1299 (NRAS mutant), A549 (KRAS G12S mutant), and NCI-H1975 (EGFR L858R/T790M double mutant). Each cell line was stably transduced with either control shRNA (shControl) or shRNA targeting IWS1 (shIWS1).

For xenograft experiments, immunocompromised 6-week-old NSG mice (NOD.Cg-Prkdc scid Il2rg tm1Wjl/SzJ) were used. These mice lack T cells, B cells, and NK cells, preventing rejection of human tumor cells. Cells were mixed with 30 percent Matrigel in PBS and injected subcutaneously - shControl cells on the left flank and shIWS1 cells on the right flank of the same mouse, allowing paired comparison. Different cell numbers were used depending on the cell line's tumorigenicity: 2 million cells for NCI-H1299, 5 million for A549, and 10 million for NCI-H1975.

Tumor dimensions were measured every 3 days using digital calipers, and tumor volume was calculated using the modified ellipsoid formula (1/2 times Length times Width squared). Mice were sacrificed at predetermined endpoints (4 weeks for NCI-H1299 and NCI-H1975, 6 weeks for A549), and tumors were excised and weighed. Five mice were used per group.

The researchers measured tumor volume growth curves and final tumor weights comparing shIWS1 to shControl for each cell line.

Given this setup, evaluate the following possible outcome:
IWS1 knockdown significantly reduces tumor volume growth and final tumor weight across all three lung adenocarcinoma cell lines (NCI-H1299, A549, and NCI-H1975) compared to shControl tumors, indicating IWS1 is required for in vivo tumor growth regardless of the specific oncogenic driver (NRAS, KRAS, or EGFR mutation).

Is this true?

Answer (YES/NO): NO